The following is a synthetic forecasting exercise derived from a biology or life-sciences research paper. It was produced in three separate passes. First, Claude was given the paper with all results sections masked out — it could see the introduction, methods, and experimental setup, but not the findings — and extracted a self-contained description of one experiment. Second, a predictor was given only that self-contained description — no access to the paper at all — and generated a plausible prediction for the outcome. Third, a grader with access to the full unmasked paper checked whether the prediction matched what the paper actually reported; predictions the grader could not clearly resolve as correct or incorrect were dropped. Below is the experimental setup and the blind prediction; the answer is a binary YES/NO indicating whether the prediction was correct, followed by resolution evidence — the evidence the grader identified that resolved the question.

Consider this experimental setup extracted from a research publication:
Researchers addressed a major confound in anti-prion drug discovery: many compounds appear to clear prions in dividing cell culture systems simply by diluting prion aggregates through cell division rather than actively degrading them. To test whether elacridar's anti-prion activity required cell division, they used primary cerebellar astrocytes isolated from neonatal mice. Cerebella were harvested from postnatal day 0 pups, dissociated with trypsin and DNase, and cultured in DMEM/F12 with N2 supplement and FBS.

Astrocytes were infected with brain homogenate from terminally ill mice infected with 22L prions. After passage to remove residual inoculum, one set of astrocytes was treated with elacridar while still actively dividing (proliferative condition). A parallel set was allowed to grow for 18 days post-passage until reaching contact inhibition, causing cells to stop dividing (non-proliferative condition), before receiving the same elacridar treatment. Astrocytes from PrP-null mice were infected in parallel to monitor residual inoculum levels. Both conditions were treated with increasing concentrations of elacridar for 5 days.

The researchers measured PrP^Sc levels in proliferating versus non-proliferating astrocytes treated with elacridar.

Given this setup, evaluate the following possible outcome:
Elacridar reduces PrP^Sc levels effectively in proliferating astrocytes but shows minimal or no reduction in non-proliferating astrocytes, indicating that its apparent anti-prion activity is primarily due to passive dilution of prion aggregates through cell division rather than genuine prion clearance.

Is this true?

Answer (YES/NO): NO